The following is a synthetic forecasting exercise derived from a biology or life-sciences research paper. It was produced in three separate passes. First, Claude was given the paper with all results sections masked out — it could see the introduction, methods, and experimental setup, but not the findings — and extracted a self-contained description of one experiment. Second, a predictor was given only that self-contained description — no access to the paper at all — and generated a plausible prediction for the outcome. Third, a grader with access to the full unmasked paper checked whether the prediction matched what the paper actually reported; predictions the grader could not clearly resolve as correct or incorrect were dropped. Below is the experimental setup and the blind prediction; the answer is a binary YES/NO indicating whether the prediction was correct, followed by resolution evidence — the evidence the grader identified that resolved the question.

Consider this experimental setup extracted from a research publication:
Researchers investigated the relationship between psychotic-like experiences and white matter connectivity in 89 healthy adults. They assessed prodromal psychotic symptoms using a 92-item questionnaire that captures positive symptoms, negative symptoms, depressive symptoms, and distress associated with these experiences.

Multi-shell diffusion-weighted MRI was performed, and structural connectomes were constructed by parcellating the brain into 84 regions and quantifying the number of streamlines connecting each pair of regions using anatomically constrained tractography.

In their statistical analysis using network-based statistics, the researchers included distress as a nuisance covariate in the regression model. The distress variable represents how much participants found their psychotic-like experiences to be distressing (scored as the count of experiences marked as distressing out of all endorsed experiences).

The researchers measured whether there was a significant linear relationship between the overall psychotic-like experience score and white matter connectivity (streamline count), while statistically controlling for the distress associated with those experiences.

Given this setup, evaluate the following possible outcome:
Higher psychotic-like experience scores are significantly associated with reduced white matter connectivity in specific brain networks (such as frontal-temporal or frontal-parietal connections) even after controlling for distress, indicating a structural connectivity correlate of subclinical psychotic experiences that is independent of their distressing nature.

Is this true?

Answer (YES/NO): NO